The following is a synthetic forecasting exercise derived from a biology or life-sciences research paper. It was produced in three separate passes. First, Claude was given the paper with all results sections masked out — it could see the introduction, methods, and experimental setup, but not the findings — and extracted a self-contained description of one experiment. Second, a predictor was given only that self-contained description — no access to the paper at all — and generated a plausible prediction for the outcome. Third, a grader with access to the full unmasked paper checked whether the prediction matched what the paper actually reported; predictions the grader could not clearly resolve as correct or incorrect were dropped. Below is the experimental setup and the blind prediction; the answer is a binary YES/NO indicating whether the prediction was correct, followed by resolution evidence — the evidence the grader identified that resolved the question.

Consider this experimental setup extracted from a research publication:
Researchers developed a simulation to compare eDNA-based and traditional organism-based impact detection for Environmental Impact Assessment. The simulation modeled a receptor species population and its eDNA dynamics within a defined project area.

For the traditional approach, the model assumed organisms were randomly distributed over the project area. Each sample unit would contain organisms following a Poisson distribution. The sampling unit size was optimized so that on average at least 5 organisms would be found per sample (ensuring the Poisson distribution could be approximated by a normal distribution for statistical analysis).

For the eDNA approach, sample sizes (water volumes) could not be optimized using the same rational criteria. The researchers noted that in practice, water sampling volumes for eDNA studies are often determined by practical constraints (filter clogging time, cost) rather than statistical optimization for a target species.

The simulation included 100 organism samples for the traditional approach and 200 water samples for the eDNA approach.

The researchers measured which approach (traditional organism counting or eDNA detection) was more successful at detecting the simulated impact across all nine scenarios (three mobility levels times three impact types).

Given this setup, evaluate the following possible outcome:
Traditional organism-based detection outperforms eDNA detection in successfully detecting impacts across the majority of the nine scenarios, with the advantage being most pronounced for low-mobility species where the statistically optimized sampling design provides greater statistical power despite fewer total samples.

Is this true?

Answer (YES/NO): NO